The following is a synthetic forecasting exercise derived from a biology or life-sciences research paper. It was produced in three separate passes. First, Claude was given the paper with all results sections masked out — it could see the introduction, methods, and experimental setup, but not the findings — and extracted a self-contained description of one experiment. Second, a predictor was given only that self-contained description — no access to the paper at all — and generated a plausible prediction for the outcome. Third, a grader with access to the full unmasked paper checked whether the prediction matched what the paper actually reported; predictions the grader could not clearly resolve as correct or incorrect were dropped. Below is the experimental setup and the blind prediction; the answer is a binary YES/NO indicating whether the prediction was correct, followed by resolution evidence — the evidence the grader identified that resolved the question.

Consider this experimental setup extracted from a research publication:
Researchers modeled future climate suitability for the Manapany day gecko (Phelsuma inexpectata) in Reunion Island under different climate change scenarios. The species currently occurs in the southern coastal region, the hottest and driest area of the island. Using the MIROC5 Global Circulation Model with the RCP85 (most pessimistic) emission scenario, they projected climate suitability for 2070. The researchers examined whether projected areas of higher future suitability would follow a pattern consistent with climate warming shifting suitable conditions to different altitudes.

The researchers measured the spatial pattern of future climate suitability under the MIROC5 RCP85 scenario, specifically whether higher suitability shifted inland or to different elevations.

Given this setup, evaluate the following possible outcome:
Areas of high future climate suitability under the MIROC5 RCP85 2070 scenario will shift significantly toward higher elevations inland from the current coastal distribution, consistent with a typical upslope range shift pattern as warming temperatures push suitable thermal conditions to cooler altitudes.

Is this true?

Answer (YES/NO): YES